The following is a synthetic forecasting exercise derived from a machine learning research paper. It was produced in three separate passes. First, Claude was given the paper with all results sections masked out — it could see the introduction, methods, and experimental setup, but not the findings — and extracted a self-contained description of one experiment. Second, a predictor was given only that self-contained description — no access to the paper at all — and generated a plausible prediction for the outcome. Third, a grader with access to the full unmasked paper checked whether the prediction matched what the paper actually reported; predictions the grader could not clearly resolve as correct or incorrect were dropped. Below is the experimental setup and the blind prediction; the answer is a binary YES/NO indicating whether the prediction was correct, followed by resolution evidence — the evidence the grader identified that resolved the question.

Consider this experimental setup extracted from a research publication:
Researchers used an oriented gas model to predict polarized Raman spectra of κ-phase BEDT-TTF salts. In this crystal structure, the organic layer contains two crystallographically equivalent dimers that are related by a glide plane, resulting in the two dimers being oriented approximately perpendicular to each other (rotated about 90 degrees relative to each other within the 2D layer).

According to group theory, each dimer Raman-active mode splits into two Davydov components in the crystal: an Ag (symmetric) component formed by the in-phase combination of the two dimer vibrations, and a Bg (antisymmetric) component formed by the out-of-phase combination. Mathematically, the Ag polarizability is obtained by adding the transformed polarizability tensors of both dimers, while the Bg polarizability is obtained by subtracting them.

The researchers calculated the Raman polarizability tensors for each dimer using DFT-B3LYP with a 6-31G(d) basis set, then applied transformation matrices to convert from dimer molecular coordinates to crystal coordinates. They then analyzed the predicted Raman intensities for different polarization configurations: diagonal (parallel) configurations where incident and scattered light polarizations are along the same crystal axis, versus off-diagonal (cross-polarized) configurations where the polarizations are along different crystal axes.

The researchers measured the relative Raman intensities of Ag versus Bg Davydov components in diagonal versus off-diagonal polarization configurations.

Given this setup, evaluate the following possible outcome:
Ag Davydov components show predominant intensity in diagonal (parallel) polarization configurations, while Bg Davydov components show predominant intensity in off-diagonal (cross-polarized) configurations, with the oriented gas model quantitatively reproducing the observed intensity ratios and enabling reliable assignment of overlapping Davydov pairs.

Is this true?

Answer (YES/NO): NO